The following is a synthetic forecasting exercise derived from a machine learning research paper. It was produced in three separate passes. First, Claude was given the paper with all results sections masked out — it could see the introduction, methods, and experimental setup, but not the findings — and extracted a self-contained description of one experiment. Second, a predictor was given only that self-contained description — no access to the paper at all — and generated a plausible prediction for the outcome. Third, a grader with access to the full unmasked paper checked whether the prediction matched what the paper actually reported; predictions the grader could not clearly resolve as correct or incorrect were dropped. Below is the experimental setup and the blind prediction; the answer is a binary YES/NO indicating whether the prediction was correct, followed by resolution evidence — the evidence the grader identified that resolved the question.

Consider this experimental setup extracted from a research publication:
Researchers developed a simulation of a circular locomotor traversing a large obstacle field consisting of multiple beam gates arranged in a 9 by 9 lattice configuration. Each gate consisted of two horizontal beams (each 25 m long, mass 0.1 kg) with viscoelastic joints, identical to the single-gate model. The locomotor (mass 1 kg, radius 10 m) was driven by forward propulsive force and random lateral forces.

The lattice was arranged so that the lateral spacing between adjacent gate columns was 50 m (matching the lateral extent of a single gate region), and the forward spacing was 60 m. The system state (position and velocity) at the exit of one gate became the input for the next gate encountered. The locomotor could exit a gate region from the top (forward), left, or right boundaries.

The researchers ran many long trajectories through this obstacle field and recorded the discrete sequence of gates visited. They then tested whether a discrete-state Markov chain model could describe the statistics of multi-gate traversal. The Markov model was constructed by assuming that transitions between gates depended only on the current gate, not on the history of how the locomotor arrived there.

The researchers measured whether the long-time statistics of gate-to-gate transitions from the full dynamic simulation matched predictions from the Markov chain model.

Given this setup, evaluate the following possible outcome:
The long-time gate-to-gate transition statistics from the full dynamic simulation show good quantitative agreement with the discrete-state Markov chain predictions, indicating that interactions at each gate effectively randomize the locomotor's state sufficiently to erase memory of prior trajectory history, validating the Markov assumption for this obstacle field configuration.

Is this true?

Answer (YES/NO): YES